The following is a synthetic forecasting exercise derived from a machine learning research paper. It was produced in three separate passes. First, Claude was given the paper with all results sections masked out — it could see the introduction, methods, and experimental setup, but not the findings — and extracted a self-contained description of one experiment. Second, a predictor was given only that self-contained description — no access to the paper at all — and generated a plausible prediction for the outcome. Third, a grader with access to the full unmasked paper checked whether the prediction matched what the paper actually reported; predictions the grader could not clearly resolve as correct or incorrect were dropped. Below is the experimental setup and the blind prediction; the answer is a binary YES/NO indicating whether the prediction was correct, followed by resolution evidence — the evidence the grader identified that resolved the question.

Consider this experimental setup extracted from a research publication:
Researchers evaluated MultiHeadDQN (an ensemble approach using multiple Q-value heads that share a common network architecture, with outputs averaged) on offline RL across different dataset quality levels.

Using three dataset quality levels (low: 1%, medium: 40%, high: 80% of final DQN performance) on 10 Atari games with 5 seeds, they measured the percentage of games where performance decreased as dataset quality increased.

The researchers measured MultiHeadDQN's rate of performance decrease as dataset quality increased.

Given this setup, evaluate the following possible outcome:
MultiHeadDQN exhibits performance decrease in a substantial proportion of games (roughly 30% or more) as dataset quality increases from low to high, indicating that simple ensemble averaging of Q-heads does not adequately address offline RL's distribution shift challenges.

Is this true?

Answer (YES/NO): YES